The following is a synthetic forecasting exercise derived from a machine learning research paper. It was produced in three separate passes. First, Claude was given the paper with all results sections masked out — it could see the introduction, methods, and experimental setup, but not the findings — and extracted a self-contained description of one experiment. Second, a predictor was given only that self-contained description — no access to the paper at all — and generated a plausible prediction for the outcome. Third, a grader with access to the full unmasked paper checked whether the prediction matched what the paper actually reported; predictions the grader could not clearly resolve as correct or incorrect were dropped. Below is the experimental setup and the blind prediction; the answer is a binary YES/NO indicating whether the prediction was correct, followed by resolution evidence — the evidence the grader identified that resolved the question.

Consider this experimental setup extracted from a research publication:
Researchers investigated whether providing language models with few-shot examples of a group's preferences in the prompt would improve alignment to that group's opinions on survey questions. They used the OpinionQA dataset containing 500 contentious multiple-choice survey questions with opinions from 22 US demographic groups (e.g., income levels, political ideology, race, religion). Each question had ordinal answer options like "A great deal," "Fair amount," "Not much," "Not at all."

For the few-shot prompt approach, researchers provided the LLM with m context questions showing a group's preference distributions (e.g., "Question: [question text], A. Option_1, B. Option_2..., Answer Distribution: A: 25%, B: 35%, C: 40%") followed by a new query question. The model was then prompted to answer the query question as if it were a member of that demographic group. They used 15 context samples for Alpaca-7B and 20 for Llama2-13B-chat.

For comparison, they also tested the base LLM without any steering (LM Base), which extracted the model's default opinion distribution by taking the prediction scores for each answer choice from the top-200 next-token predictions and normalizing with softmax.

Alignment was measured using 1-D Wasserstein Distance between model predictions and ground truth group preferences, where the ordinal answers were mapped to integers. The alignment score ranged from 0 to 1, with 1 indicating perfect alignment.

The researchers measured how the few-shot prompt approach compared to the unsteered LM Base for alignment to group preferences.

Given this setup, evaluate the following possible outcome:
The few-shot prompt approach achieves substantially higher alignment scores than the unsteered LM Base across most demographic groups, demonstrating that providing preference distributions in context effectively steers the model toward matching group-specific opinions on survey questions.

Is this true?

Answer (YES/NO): NO